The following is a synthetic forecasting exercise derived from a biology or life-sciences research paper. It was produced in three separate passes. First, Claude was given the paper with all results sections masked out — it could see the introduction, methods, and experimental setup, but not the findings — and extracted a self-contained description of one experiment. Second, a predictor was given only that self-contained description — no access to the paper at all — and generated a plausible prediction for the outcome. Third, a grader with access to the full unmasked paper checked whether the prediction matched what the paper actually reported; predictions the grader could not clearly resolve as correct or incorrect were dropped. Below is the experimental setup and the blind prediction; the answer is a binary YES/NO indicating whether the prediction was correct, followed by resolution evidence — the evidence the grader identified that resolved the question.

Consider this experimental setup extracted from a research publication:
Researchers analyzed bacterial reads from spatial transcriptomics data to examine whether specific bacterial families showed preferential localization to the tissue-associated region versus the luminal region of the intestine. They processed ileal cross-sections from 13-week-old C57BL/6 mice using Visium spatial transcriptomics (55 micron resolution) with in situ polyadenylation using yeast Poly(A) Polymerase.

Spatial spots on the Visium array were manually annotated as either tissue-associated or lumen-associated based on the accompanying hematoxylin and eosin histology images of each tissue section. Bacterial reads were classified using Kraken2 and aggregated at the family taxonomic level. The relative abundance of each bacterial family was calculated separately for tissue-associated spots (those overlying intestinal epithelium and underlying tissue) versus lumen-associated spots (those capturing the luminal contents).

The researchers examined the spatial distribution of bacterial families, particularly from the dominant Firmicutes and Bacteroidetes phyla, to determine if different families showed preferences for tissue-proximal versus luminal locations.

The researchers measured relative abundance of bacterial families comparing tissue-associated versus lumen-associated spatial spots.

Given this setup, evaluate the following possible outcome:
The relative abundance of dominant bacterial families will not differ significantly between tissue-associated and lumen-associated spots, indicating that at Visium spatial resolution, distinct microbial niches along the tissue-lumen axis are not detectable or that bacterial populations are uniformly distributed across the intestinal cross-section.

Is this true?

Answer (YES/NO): NO